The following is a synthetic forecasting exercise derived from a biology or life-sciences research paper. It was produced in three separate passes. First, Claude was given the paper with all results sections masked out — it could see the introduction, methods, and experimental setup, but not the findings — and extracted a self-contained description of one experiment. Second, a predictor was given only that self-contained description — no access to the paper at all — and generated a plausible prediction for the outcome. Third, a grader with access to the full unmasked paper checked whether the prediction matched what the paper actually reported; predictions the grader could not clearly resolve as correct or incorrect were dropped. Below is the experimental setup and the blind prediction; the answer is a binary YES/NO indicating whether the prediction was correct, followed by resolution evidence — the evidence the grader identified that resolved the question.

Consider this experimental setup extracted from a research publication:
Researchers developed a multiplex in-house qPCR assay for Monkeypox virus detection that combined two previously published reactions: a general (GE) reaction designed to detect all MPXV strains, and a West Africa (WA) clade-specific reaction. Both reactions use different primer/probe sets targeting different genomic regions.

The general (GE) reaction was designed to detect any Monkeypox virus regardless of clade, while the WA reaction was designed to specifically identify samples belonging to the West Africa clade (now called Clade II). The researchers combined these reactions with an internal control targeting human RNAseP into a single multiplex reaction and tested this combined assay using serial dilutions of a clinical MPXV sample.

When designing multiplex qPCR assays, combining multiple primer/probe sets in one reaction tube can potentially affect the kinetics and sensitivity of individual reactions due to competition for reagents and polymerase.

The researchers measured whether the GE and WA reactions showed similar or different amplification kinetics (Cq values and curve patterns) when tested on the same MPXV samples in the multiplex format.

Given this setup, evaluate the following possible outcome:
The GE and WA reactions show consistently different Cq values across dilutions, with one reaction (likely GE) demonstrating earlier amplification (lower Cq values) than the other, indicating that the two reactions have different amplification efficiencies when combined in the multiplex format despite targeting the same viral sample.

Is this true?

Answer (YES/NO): NO